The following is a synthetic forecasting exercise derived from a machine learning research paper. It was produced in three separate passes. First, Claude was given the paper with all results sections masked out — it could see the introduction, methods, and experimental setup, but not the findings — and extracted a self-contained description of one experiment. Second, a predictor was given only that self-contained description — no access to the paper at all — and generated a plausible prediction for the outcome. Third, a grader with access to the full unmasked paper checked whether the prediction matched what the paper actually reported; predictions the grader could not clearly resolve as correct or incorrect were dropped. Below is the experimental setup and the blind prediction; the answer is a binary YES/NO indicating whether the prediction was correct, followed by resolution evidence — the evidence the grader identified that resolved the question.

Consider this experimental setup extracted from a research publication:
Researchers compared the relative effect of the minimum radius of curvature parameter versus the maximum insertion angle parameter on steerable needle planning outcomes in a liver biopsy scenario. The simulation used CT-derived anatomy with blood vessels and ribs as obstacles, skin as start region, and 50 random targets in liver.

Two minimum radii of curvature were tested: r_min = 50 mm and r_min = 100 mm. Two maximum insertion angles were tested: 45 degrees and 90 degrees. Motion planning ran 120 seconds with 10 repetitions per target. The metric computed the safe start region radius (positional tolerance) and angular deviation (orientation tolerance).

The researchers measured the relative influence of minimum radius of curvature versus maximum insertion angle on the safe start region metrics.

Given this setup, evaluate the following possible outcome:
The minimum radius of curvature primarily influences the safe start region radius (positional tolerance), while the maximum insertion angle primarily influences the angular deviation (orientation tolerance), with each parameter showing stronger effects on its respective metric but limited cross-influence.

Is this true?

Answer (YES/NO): NO